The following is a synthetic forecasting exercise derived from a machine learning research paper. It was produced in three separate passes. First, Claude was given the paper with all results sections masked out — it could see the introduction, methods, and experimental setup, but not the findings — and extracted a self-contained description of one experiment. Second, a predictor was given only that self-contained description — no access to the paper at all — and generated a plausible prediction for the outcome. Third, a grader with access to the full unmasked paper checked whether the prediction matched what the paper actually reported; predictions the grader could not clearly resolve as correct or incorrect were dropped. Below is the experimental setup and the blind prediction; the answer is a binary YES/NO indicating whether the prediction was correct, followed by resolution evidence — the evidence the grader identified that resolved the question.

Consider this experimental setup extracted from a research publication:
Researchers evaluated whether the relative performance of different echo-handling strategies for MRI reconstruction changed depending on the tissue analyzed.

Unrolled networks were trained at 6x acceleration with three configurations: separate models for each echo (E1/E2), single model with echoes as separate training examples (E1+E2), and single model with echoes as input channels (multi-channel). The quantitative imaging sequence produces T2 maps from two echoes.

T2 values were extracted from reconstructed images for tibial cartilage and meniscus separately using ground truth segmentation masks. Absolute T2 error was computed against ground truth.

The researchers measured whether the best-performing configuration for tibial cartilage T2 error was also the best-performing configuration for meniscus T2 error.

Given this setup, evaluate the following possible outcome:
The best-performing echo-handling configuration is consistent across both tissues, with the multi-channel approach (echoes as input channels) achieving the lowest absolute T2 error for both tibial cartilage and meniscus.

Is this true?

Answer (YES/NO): NO